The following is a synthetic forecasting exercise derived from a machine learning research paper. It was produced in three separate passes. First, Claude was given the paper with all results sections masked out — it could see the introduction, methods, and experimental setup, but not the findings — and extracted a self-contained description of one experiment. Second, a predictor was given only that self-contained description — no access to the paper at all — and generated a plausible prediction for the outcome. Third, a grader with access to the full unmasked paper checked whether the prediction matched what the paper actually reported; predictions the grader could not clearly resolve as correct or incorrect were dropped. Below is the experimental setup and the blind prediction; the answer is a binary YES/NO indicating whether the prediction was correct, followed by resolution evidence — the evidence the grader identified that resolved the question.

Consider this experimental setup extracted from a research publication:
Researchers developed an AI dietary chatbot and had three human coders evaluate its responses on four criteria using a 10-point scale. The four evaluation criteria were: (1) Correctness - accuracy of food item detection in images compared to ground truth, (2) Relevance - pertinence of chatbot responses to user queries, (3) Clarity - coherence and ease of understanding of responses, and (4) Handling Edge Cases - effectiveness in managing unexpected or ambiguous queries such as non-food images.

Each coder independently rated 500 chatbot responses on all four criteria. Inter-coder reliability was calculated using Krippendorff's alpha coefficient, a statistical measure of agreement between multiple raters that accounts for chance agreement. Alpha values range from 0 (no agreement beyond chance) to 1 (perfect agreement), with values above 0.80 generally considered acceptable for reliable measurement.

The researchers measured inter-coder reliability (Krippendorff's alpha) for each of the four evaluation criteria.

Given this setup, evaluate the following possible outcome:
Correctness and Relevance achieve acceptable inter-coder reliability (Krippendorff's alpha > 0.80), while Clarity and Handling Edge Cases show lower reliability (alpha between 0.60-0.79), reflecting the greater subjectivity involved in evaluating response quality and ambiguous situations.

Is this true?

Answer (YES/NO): NO